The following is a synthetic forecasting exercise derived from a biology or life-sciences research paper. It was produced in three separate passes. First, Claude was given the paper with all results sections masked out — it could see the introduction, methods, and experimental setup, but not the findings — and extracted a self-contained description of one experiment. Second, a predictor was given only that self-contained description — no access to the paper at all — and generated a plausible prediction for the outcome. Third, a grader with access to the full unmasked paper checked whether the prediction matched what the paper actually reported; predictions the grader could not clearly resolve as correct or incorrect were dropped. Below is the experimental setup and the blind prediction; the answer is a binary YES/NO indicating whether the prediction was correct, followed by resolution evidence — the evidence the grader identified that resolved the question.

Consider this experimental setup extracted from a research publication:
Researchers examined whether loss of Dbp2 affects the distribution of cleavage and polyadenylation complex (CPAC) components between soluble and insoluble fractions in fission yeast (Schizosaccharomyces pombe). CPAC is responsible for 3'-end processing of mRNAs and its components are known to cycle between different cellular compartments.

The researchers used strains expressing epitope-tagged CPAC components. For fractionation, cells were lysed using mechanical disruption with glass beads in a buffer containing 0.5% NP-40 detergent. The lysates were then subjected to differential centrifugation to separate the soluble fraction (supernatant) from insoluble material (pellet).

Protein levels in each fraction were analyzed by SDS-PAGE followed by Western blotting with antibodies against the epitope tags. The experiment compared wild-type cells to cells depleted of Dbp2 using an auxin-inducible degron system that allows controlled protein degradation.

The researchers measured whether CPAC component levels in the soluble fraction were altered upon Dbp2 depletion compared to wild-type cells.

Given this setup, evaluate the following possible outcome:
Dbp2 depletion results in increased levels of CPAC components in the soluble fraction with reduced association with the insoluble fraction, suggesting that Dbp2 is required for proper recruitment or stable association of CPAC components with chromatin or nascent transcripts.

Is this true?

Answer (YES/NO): NO